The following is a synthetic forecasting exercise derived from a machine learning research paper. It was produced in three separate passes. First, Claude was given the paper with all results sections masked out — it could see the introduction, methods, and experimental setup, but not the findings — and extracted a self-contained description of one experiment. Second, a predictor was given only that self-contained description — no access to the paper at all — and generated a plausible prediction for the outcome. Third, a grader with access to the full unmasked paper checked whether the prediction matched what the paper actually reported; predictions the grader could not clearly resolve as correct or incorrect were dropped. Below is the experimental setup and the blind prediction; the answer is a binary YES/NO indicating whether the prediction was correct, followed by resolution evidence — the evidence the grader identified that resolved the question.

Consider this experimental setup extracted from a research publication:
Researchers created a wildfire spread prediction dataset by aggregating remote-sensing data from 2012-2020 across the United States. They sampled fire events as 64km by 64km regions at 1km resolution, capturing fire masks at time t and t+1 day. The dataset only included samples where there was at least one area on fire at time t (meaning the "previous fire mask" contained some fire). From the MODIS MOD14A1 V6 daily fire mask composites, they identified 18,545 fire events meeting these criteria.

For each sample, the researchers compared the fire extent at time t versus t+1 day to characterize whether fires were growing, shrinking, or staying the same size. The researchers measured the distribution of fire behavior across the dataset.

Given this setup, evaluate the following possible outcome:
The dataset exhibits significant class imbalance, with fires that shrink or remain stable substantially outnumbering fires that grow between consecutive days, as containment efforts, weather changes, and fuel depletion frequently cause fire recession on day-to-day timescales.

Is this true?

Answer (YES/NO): NO